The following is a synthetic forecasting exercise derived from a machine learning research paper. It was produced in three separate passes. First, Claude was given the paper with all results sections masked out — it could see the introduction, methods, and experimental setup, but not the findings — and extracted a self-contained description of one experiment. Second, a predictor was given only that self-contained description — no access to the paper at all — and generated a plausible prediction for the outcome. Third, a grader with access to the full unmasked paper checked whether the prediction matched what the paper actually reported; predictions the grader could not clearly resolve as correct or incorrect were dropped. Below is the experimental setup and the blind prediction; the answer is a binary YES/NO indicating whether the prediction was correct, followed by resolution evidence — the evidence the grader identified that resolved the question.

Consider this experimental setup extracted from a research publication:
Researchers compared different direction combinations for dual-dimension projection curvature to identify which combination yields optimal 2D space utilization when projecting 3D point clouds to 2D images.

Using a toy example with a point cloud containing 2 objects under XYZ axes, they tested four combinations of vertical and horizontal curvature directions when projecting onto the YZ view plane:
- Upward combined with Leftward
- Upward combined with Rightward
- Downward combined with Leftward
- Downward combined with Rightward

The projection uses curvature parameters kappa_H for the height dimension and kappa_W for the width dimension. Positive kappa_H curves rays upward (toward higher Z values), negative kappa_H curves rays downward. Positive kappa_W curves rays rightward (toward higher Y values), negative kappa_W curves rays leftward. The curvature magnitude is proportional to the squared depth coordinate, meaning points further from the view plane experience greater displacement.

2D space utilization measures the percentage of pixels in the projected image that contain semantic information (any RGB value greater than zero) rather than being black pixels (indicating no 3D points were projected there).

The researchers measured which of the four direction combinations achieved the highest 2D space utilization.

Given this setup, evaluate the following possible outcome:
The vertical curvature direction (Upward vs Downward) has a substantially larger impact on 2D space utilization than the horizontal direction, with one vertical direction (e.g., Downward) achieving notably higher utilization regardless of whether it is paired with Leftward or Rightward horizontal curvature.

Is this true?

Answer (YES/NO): NO